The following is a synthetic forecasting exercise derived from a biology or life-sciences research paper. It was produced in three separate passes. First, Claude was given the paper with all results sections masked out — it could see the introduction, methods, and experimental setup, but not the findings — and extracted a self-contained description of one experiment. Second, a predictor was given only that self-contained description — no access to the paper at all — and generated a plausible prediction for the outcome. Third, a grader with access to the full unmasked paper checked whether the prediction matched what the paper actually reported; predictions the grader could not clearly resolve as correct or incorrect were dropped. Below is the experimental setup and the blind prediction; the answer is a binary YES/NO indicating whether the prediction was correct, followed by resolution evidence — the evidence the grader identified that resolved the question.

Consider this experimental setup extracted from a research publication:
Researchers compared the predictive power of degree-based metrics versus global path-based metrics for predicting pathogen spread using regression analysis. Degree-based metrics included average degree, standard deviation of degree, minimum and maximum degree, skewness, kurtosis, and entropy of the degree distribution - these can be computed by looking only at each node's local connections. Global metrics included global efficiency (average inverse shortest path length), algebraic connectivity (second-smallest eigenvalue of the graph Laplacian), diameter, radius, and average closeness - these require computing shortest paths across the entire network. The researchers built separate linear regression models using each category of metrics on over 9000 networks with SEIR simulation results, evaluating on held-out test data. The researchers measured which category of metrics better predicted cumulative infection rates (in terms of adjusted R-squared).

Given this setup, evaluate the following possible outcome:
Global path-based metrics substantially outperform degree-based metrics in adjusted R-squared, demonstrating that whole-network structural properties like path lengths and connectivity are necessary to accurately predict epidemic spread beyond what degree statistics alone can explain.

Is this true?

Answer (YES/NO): YES